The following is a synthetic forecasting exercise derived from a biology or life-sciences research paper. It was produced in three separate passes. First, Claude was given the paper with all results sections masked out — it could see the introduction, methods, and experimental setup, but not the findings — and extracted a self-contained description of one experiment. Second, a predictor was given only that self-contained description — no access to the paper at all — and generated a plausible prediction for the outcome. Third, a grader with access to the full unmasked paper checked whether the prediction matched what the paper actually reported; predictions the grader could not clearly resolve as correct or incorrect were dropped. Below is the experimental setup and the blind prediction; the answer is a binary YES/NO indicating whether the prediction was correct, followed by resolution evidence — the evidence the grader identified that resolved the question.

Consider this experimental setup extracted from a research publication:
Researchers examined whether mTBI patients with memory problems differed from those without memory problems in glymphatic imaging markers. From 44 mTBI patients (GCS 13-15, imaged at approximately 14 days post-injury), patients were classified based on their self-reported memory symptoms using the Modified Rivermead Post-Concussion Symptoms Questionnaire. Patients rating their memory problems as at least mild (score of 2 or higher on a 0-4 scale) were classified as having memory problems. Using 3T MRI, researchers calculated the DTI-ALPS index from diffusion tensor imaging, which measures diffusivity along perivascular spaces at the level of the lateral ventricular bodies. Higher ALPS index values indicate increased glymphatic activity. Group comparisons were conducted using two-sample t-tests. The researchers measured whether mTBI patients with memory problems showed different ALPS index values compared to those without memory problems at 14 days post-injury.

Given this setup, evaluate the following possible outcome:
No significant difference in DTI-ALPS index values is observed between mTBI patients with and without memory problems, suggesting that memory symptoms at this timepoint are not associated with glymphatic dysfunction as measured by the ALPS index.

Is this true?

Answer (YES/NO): YES